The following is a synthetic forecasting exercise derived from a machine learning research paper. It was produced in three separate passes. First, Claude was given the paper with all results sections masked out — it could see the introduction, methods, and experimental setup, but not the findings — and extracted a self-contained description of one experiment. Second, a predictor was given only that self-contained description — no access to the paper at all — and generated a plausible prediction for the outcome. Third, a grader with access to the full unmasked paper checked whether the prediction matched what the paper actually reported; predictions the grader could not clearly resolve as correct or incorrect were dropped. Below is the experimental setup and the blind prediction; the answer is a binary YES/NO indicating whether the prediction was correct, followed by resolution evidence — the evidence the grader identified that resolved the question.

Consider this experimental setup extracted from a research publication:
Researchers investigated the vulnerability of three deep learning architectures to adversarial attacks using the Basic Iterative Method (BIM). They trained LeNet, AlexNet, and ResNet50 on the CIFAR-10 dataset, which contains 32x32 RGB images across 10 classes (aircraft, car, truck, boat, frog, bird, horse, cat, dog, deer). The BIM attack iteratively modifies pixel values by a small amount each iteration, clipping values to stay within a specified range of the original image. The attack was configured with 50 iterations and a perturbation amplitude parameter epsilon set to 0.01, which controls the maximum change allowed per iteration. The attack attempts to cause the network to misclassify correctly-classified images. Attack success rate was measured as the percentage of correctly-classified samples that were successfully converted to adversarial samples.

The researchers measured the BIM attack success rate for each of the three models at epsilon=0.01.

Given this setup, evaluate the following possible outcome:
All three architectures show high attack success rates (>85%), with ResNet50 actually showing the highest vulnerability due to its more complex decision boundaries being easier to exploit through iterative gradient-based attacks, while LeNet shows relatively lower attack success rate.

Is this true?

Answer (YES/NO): NO